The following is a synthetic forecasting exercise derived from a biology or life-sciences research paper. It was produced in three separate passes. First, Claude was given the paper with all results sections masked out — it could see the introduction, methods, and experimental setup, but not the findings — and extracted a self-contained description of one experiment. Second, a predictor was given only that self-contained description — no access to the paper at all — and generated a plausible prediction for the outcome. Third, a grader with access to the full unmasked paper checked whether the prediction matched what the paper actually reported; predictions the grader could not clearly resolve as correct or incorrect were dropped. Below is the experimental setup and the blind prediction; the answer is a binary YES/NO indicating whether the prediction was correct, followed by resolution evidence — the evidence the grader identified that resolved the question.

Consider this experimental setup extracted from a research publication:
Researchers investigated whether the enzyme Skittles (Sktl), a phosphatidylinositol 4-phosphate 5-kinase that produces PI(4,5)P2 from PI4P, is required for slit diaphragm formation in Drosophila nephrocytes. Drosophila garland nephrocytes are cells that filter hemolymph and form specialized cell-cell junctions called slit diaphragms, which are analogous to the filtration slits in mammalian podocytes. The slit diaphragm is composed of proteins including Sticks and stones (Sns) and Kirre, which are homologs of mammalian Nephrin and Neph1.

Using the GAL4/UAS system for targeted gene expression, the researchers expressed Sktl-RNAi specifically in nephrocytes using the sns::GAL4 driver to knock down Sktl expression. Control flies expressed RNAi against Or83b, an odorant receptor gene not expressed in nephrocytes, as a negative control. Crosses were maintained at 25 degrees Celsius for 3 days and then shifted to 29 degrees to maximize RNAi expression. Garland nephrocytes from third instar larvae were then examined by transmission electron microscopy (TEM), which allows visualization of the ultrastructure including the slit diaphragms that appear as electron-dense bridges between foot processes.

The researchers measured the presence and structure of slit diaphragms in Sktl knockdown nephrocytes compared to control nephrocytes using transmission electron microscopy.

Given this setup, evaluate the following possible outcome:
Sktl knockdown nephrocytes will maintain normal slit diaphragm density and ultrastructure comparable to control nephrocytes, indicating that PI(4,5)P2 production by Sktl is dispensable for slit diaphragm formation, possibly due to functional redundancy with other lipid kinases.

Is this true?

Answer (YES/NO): NO